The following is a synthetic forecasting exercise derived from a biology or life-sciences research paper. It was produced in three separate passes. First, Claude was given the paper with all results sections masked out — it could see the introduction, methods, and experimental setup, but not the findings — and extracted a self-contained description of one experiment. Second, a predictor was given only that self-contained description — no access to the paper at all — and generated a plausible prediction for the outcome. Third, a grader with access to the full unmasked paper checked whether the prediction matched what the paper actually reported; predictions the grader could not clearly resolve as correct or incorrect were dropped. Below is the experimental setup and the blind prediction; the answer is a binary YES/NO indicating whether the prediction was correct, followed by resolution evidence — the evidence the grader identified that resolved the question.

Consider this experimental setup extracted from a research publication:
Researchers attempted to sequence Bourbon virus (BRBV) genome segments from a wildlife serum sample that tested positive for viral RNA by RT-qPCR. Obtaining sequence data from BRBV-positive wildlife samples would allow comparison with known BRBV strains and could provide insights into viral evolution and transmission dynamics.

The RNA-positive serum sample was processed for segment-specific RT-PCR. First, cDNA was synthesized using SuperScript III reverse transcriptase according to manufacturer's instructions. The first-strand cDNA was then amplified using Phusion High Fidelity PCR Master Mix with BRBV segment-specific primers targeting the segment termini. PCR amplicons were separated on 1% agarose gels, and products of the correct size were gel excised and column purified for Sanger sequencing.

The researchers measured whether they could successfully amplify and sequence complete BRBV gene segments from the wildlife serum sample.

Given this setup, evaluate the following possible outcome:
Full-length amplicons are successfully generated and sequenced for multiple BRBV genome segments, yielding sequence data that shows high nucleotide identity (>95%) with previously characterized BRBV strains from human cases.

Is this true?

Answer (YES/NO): YES